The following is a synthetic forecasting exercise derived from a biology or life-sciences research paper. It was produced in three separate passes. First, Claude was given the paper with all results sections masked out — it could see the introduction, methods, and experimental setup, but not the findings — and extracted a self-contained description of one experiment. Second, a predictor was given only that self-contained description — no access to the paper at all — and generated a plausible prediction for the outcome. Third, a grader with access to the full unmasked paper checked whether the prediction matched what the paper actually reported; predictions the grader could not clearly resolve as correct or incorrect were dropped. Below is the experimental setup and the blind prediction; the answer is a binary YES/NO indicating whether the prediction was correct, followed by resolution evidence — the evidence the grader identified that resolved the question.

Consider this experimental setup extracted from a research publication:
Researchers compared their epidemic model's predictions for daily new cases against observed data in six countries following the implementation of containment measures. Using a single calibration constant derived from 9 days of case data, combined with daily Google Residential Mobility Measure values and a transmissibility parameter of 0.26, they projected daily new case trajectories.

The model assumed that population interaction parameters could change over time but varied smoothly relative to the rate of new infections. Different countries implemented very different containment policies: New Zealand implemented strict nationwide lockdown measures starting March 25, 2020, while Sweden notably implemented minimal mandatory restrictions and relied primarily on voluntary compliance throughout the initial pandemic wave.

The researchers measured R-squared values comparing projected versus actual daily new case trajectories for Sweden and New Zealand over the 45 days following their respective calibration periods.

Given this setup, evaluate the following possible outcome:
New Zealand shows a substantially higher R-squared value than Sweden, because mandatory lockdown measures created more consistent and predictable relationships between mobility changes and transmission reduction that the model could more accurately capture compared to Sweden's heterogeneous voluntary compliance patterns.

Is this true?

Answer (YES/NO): YES